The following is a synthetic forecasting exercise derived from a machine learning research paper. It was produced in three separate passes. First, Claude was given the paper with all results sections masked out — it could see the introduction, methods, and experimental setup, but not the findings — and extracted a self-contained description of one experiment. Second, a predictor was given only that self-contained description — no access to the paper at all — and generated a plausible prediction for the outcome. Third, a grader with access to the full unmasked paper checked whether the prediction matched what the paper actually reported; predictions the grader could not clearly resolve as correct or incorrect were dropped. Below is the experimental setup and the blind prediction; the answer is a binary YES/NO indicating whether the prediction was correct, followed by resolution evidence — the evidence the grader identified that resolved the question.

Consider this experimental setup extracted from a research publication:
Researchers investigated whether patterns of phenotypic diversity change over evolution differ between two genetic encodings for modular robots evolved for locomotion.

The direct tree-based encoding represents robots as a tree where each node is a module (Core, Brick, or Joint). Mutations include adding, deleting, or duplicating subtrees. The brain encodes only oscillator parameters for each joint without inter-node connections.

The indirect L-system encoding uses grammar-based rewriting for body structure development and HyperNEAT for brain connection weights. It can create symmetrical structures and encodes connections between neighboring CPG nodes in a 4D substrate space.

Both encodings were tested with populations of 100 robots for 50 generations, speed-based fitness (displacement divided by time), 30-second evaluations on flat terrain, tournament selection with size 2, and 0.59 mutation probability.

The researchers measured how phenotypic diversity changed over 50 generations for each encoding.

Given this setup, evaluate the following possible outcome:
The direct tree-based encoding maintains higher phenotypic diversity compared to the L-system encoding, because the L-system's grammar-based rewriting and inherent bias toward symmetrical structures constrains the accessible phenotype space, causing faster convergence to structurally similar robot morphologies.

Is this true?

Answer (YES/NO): YES